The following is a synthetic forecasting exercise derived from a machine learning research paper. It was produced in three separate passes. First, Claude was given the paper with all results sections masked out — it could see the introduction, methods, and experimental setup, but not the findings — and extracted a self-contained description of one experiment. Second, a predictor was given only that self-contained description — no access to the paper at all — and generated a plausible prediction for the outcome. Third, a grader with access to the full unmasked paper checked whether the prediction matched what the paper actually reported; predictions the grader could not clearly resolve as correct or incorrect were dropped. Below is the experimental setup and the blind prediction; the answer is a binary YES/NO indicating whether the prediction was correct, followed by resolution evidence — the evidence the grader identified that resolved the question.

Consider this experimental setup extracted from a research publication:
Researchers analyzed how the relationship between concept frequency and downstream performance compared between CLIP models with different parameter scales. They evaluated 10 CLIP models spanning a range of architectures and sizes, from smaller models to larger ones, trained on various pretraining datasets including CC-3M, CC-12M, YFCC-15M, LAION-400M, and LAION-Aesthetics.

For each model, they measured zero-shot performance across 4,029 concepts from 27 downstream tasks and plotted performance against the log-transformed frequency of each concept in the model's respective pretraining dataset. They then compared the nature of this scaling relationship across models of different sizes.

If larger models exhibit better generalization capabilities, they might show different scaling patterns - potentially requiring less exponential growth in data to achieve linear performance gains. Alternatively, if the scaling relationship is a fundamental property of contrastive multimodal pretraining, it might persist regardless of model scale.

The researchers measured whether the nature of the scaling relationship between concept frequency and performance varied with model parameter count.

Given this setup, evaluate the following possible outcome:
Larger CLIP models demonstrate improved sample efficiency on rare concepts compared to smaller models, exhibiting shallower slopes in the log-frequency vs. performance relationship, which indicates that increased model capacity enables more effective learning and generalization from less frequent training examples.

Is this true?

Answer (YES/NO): NO